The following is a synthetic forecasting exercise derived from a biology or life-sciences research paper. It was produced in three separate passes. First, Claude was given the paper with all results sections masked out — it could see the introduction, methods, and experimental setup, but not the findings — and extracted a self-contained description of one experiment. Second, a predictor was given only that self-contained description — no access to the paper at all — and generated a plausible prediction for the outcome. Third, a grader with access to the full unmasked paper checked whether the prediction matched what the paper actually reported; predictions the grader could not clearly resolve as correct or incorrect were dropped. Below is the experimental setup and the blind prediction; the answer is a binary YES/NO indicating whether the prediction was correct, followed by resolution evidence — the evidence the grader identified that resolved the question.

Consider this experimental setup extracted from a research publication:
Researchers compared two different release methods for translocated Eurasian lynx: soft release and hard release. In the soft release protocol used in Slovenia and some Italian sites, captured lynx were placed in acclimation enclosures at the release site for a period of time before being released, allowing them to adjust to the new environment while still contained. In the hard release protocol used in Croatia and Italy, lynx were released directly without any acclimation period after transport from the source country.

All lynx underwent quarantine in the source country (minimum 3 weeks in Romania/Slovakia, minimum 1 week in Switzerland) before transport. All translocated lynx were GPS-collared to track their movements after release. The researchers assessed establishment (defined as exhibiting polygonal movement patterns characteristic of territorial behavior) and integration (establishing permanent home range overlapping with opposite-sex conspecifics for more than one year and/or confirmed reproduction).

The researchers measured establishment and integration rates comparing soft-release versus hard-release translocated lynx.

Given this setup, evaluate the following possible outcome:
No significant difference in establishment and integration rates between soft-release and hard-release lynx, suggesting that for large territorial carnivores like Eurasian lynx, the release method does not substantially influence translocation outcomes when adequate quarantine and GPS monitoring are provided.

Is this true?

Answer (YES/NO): NO